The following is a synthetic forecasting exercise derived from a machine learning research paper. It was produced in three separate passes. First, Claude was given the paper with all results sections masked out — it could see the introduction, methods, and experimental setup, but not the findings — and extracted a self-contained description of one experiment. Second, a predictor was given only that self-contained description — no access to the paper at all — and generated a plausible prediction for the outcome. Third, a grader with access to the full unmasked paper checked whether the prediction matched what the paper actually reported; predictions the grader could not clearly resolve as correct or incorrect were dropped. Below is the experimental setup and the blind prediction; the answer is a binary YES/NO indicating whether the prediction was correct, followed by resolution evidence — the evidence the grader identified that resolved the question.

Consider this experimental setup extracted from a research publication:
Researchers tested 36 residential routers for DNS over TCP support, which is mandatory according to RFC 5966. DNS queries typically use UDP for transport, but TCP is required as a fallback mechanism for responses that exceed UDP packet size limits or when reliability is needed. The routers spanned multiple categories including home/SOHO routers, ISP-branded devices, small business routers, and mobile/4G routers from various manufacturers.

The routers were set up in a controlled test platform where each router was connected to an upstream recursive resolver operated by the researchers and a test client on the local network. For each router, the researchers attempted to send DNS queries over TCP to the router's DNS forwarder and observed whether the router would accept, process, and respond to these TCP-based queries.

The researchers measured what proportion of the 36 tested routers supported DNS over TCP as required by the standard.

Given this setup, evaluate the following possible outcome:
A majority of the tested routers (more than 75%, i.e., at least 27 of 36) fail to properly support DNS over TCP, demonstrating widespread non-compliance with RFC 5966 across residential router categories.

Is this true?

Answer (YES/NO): NO